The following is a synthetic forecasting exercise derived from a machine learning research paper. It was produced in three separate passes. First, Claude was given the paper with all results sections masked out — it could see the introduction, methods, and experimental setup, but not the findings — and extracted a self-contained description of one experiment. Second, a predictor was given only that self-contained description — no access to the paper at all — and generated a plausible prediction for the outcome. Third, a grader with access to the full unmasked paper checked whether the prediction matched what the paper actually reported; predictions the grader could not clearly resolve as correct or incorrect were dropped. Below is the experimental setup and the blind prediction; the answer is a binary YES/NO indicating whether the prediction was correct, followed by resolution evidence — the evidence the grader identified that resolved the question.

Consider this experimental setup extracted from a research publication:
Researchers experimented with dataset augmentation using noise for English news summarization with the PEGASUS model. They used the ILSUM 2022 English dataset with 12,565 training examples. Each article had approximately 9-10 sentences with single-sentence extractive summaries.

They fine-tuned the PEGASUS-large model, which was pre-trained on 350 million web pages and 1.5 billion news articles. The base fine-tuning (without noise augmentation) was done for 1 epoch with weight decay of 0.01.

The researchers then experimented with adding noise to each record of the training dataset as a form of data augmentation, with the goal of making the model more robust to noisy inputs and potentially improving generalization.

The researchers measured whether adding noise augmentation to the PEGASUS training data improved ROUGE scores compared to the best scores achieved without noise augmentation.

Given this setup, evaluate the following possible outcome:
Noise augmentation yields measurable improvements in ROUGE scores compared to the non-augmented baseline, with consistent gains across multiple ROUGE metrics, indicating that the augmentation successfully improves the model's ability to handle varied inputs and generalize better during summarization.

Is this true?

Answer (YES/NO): NO